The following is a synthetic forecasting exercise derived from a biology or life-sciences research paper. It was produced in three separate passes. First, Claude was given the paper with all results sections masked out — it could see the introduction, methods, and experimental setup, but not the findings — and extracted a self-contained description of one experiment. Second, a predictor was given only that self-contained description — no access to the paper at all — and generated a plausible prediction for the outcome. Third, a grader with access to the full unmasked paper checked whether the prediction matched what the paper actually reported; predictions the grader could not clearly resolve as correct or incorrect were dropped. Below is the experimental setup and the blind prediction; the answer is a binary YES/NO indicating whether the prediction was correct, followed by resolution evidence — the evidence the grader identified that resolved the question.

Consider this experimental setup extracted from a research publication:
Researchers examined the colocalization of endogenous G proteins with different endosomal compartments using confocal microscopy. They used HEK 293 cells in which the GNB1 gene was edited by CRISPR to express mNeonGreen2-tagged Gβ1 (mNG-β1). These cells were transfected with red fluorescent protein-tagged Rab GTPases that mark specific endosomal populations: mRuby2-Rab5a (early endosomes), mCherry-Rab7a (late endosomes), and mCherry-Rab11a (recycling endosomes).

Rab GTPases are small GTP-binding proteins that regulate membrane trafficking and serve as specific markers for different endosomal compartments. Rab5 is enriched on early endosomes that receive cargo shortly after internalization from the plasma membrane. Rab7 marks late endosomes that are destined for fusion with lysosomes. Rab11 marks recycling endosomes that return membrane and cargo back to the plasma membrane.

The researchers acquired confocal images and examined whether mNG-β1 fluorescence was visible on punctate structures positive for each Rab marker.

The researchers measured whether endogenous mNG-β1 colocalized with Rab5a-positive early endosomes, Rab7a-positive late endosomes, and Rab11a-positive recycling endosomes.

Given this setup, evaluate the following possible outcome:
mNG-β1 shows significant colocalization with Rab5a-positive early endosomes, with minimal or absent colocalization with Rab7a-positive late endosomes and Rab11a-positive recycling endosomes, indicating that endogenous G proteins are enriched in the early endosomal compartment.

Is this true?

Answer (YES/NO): NO